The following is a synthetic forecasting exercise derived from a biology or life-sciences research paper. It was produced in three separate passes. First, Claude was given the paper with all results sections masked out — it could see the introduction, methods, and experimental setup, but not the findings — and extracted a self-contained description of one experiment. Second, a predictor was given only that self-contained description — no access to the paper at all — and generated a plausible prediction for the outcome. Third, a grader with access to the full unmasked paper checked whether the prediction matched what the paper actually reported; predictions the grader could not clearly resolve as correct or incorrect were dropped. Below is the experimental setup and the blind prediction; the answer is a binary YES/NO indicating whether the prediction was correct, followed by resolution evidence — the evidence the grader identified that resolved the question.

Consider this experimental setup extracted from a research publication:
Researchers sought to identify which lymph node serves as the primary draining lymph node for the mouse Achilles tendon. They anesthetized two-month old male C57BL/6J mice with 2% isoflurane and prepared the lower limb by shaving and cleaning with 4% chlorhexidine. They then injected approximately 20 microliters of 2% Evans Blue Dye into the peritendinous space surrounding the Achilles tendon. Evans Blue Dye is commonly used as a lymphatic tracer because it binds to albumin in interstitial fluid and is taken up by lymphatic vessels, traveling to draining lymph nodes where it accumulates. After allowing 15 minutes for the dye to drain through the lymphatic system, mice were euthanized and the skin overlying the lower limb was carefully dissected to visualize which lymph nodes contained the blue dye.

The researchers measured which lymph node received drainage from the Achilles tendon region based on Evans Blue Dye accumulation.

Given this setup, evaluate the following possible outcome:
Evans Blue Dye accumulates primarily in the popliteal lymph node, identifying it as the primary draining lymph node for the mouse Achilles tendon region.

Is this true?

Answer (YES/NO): YES